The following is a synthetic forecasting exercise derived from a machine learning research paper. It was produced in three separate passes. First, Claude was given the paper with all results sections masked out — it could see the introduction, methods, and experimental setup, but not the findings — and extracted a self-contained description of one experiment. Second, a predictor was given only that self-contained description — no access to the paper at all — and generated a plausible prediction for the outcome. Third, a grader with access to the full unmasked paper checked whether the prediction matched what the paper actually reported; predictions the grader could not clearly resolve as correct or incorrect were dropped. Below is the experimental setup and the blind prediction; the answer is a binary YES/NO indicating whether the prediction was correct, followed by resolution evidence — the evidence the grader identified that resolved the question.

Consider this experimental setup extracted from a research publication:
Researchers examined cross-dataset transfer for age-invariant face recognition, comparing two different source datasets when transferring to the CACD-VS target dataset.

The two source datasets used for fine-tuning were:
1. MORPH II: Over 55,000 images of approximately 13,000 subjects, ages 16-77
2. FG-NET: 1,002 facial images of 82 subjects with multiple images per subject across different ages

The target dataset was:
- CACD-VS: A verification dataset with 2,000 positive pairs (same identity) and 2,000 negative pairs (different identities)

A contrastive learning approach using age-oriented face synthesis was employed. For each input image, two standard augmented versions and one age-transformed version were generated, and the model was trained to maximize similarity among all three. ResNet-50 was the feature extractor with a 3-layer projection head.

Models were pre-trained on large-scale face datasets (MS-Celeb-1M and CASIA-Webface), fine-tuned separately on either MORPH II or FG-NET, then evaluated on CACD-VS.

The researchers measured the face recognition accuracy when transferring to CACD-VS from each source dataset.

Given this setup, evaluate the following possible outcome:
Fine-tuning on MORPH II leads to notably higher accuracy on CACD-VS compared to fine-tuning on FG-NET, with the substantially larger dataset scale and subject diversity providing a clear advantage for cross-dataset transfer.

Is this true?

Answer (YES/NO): YES